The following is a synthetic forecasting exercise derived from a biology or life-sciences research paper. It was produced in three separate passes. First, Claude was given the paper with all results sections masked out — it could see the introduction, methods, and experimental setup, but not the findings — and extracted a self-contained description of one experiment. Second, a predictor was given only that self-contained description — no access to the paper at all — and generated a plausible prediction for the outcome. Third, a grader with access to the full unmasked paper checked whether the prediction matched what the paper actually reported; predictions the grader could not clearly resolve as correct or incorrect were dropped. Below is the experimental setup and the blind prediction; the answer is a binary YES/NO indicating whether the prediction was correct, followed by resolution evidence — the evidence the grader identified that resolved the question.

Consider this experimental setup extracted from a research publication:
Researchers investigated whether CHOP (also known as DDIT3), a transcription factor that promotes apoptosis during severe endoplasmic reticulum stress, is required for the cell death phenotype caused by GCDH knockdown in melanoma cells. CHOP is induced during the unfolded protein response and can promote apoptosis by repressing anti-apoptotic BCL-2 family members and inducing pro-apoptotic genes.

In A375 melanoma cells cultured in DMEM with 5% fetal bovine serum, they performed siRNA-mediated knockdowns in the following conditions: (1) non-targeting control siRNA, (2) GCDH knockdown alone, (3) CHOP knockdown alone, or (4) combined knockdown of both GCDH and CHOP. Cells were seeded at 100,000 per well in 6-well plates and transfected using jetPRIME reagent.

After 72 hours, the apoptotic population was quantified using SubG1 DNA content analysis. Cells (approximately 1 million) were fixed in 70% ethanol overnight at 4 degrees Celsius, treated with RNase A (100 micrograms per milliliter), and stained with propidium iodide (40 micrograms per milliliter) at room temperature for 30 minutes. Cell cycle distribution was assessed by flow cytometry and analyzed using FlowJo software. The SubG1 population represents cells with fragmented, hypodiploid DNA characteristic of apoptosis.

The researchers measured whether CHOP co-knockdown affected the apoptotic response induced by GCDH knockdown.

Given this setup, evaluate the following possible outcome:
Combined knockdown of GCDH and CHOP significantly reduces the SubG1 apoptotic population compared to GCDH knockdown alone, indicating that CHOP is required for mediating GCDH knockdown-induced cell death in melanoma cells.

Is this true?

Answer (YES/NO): YES